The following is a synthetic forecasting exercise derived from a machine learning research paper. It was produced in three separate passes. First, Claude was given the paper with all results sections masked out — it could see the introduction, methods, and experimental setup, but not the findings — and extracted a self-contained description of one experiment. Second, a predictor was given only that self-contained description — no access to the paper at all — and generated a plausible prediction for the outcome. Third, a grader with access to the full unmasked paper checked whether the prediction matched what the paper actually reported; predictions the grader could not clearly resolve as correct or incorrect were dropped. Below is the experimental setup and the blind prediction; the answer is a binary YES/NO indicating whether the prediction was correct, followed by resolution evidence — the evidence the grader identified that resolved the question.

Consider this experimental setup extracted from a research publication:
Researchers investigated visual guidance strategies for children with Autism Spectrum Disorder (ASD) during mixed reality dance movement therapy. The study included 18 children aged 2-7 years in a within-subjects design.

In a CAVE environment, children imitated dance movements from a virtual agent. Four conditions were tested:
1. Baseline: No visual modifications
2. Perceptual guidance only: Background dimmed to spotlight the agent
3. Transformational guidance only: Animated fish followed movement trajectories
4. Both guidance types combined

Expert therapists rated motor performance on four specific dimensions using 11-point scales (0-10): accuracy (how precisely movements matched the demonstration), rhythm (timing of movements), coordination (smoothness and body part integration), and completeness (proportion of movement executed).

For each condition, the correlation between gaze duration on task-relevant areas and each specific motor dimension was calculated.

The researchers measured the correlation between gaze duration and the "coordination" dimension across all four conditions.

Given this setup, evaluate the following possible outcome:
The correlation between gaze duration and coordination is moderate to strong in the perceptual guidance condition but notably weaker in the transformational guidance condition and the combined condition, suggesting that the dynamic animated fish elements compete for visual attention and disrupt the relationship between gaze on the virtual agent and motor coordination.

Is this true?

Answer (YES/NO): NO